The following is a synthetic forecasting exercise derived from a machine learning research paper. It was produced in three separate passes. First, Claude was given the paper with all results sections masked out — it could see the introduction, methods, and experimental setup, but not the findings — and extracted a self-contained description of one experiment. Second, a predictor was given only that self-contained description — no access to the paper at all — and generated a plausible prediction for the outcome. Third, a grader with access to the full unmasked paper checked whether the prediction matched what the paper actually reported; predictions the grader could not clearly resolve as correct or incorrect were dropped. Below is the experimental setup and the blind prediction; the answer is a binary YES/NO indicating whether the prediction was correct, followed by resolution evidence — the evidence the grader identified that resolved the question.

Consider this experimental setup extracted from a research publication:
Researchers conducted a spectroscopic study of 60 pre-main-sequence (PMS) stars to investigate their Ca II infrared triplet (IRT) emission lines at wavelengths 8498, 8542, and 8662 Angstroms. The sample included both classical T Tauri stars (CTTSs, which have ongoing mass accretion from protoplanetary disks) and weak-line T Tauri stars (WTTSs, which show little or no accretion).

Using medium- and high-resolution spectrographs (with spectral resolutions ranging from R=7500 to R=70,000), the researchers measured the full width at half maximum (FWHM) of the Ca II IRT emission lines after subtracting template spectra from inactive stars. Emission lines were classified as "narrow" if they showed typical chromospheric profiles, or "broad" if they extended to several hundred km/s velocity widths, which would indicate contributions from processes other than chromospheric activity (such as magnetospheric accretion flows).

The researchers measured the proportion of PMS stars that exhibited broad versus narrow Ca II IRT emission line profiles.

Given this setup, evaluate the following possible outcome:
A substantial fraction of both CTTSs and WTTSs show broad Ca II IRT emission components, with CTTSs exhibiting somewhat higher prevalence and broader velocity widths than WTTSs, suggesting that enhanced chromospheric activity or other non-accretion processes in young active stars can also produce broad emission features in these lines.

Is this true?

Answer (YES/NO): NO